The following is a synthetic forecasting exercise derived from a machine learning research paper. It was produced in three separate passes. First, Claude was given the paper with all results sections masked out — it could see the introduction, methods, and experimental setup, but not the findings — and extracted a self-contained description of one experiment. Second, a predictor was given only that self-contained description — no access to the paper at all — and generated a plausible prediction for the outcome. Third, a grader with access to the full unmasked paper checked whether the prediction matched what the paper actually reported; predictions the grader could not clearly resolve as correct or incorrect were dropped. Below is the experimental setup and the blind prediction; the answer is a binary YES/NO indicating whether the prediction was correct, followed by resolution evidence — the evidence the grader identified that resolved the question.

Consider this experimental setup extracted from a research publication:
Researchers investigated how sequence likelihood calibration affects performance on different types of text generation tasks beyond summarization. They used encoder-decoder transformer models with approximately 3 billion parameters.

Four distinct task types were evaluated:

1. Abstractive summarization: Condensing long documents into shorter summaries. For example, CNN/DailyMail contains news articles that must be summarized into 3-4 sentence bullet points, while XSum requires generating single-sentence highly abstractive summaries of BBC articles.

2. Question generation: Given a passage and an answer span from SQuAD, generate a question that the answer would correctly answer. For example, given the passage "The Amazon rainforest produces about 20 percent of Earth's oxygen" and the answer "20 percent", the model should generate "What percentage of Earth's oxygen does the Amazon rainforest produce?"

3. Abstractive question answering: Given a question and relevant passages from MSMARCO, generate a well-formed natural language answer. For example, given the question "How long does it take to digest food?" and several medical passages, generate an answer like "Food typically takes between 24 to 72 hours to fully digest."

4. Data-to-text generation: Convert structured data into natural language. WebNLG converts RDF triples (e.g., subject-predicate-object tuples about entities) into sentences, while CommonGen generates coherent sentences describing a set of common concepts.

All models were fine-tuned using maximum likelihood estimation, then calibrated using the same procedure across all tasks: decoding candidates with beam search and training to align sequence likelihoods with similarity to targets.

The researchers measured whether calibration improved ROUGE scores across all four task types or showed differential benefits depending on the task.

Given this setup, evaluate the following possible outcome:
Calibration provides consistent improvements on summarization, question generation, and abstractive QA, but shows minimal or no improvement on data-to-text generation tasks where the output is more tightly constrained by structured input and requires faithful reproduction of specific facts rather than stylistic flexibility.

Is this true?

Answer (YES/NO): NO